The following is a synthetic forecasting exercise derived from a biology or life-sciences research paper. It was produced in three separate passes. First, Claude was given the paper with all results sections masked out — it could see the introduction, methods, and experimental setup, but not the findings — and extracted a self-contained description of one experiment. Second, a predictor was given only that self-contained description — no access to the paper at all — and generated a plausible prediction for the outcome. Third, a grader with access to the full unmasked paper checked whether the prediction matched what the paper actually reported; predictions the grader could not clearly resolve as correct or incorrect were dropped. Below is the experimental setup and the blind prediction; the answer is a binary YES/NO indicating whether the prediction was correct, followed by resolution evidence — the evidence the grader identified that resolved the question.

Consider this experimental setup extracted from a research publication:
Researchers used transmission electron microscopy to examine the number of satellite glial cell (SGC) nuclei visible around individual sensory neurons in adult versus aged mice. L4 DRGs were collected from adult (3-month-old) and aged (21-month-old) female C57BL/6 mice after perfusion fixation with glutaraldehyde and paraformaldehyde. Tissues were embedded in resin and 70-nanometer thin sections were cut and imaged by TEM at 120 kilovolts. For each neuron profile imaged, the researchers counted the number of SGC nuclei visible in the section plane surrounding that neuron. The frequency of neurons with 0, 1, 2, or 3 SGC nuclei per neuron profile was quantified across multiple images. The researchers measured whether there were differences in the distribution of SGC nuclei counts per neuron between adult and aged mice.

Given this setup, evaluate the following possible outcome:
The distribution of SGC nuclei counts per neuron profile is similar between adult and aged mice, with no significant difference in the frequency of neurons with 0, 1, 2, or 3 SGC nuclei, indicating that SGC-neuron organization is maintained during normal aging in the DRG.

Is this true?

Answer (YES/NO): NO